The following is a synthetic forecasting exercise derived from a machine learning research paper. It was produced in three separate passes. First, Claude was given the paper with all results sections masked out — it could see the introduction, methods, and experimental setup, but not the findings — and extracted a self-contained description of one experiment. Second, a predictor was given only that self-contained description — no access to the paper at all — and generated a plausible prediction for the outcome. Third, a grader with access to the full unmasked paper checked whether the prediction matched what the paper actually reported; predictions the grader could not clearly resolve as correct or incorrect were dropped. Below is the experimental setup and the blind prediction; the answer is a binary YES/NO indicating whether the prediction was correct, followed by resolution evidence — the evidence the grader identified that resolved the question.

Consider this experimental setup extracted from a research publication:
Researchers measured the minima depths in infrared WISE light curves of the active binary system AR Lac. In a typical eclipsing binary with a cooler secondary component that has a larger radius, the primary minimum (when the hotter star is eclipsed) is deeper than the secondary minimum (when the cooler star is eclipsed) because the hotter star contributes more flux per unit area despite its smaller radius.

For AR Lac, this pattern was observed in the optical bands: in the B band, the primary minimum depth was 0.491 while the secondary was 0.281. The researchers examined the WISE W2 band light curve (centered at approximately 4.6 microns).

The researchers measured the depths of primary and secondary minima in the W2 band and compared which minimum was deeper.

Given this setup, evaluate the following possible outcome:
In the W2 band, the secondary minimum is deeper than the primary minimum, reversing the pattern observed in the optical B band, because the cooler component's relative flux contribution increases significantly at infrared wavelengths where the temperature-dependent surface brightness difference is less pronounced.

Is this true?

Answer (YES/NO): YES